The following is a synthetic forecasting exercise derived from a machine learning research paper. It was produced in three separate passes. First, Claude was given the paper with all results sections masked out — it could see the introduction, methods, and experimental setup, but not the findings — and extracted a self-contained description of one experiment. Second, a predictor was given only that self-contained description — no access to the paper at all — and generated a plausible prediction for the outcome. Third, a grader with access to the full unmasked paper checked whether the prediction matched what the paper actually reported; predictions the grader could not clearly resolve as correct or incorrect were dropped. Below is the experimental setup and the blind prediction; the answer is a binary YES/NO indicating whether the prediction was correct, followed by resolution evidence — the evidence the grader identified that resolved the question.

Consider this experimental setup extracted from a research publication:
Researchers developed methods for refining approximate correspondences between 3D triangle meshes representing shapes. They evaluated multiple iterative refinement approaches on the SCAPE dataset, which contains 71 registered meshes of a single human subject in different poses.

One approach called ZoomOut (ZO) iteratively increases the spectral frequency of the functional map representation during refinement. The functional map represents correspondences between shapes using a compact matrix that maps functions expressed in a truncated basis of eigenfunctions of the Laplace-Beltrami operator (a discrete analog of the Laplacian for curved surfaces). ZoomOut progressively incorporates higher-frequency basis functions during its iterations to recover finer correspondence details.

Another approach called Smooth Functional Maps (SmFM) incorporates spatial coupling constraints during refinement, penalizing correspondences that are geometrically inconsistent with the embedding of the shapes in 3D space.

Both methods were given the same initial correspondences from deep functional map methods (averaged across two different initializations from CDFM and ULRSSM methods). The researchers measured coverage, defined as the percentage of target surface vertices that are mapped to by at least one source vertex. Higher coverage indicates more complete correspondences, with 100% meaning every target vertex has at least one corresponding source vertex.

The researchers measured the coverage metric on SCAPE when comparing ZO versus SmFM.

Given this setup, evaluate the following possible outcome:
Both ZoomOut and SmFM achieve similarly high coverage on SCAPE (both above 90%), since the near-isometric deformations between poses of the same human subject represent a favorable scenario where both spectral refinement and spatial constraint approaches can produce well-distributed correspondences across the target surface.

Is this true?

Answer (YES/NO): NO